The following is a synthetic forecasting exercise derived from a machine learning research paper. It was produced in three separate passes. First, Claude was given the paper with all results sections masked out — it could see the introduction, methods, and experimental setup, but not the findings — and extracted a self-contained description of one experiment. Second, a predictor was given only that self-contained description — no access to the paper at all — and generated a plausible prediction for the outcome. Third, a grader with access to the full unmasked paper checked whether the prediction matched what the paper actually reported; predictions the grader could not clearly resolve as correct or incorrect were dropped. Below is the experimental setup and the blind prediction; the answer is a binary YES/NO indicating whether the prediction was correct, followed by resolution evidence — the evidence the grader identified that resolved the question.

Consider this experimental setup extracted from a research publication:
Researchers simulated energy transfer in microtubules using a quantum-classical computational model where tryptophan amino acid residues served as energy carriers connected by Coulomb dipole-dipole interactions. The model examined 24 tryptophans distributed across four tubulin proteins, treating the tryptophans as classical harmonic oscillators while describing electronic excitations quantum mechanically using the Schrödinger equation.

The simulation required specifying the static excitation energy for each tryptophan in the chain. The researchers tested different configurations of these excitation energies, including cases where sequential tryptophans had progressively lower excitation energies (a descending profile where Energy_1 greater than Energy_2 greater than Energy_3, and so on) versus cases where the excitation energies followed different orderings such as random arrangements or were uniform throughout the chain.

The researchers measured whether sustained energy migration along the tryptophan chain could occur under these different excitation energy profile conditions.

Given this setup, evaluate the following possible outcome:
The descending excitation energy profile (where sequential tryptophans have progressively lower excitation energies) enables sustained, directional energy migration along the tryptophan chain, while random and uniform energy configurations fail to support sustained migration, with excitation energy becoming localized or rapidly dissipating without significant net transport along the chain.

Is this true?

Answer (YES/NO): YES